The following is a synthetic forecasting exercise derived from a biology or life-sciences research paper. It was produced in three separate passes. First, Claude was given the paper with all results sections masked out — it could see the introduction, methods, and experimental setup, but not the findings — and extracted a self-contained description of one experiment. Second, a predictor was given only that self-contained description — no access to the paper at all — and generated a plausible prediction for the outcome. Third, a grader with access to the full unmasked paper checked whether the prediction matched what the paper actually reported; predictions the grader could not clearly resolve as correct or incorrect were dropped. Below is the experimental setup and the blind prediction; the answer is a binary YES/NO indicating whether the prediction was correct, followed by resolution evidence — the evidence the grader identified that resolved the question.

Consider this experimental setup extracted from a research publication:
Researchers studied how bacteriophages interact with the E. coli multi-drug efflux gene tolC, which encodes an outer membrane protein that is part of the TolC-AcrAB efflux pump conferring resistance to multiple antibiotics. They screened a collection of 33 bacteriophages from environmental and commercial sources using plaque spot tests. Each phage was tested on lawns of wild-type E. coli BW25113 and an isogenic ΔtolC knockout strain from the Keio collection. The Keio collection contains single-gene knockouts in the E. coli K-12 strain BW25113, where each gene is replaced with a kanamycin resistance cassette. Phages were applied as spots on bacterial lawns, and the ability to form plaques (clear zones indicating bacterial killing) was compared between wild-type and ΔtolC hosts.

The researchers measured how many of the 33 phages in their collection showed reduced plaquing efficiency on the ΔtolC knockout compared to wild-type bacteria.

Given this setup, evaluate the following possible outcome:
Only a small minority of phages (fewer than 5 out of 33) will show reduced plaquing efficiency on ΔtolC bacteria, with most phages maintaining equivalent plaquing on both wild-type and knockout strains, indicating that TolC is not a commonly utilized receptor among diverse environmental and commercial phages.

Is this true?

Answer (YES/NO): YES